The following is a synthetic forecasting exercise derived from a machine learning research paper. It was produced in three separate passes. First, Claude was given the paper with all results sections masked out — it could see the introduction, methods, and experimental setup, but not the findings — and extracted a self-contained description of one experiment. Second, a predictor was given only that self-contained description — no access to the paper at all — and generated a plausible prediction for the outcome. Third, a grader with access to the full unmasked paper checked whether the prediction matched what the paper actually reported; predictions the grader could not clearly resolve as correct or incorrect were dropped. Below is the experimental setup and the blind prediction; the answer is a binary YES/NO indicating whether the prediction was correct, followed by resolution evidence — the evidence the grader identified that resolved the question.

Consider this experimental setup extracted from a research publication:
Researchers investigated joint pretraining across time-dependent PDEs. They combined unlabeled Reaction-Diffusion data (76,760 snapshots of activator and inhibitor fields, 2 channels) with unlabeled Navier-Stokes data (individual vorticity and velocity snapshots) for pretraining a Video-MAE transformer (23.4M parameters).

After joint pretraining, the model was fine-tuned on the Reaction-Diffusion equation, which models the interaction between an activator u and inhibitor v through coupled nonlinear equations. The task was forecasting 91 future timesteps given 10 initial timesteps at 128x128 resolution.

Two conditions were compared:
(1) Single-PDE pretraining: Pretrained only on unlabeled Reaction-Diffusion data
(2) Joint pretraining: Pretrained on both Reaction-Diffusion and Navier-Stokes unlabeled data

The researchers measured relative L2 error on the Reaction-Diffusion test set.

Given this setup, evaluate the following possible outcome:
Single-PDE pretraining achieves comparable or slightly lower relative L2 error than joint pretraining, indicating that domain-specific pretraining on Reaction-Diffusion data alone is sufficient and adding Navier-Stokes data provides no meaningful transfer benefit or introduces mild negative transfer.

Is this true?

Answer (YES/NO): NO